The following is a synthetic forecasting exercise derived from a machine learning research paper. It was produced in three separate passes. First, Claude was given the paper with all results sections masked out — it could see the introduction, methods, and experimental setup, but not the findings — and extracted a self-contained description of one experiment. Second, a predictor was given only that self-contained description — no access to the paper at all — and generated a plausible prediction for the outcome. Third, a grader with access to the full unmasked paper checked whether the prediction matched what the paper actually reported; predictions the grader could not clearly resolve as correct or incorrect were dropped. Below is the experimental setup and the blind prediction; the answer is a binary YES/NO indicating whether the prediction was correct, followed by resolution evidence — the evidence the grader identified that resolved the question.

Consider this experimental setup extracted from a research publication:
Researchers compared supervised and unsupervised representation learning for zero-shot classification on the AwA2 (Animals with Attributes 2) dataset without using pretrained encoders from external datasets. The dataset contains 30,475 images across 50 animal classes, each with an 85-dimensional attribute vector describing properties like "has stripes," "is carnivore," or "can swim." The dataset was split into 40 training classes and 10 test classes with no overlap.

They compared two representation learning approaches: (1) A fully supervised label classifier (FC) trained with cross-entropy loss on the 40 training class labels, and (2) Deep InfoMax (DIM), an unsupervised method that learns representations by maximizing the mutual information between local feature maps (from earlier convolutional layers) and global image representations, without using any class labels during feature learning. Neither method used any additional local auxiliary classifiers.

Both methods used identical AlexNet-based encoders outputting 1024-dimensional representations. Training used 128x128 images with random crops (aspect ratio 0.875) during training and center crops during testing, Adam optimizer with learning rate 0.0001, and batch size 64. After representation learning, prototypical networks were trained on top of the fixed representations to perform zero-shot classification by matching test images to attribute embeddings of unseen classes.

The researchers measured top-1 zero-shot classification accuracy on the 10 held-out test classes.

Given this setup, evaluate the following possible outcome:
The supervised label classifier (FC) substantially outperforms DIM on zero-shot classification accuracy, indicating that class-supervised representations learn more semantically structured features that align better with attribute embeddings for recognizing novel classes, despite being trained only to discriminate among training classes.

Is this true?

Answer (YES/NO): NO